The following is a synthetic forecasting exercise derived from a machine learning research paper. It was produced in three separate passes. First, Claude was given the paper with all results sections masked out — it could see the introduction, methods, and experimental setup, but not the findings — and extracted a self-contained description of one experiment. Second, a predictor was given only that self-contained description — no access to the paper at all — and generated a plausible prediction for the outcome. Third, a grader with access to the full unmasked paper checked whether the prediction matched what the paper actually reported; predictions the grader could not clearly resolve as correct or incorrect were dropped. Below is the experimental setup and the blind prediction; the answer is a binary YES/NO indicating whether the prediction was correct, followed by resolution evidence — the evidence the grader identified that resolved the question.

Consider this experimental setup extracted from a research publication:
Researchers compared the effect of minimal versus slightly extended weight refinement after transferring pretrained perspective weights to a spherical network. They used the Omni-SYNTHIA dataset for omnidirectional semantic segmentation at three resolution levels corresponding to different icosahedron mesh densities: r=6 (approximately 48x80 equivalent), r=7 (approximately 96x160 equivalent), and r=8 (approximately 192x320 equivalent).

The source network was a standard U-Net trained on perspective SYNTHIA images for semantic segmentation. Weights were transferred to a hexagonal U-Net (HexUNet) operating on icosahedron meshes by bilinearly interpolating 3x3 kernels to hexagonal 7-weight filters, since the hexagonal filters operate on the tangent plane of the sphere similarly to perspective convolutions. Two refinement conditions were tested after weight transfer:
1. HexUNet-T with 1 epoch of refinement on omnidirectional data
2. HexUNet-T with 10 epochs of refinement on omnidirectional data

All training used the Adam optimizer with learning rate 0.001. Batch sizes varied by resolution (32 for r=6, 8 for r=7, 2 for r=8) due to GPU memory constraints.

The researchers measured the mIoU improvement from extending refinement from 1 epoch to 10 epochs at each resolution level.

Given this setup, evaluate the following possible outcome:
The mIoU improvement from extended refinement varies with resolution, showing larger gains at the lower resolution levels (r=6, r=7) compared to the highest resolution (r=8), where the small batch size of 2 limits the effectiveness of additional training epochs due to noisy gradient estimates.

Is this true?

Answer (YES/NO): NO